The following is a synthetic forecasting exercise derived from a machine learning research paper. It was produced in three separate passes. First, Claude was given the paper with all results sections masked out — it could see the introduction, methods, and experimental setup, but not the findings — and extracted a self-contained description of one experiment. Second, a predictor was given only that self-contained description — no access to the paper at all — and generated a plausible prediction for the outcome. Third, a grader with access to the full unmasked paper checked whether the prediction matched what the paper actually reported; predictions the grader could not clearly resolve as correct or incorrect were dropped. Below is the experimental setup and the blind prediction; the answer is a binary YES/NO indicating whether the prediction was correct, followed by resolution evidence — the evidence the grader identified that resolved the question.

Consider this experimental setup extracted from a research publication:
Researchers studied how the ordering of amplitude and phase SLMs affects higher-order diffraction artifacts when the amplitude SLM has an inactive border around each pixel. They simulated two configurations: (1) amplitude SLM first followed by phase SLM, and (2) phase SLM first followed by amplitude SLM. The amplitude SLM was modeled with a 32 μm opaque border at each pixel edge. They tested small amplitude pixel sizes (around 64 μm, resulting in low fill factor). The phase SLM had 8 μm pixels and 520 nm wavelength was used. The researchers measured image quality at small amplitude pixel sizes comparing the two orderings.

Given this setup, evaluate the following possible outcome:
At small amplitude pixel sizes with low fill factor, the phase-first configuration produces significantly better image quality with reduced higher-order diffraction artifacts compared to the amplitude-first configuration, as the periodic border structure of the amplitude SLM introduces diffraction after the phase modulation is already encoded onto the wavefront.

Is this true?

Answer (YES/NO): NO